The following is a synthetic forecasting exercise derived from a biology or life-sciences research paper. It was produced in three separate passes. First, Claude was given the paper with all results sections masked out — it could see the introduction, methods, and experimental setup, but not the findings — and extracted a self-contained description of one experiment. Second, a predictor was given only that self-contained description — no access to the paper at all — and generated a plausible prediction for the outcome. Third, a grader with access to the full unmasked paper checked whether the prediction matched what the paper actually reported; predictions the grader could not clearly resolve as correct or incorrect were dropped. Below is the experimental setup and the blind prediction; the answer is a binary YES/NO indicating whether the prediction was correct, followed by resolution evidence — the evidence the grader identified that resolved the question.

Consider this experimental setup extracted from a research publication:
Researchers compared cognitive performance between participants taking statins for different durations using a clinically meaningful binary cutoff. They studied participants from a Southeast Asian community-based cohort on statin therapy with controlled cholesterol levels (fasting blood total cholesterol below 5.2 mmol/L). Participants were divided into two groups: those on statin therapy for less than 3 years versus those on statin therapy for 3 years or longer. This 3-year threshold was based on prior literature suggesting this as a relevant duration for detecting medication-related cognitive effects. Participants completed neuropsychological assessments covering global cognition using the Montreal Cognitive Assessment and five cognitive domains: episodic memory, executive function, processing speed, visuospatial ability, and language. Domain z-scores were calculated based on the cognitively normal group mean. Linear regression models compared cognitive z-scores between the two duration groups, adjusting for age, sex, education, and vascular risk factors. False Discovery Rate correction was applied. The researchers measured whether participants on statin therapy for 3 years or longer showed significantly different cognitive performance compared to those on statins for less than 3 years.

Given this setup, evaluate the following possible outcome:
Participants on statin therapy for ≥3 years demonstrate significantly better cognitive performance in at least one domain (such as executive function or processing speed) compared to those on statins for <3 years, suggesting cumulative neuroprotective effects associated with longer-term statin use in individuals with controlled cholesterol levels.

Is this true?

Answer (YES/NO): NO